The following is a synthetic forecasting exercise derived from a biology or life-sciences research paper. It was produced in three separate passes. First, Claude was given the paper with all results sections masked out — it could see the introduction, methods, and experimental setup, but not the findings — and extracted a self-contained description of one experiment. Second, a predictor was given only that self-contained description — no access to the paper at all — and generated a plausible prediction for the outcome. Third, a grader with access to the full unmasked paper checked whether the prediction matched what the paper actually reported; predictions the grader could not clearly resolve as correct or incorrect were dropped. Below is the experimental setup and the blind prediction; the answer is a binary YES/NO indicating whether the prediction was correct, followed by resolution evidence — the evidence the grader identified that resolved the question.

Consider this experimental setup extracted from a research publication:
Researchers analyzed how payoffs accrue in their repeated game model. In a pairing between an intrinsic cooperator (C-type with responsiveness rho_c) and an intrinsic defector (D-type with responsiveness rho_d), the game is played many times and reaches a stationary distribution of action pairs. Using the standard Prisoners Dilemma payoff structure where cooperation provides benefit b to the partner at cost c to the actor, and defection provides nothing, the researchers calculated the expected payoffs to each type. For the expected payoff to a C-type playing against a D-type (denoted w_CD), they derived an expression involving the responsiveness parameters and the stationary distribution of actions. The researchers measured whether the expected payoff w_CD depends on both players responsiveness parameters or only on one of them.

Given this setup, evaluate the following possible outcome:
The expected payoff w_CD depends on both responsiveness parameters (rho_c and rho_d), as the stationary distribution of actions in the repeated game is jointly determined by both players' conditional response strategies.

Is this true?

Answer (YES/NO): YES